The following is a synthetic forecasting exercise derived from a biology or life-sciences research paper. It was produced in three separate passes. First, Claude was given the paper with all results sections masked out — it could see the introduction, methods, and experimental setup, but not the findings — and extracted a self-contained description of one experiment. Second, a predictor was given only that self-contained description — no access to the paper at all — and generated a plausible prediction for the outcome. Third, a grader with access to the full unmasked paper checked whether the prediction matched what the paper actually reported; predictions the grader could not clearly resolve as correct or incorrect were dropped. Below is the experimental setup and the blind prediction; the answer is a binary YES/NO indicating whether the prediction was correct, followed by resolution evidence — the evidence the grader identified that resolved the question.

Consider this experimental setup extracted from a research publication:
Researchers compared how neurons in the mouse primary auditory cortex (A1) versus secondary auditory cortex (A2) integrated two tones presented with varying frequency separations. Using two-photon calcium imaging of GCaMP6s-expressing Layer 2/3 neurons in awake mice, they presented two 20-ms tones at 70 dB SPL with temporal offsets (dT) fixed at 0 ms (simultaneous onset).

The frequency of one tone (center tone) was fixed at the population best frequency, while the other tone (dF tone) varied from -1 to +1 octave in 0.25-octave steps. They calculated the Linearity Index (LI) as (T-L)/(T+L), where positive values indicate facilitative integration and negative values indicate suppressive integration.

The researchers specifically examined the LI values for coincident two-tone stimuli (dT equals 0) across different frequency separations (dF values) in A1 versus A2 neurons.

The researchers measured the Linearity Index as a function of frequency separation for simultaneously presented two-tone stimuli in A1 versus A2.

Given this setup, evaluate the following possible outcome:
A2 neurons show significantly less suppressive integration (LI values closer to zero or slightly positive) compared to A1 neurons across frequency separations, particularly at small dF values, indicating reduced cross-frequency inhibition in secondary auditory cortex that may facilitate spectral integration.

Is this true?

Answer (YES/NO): NO